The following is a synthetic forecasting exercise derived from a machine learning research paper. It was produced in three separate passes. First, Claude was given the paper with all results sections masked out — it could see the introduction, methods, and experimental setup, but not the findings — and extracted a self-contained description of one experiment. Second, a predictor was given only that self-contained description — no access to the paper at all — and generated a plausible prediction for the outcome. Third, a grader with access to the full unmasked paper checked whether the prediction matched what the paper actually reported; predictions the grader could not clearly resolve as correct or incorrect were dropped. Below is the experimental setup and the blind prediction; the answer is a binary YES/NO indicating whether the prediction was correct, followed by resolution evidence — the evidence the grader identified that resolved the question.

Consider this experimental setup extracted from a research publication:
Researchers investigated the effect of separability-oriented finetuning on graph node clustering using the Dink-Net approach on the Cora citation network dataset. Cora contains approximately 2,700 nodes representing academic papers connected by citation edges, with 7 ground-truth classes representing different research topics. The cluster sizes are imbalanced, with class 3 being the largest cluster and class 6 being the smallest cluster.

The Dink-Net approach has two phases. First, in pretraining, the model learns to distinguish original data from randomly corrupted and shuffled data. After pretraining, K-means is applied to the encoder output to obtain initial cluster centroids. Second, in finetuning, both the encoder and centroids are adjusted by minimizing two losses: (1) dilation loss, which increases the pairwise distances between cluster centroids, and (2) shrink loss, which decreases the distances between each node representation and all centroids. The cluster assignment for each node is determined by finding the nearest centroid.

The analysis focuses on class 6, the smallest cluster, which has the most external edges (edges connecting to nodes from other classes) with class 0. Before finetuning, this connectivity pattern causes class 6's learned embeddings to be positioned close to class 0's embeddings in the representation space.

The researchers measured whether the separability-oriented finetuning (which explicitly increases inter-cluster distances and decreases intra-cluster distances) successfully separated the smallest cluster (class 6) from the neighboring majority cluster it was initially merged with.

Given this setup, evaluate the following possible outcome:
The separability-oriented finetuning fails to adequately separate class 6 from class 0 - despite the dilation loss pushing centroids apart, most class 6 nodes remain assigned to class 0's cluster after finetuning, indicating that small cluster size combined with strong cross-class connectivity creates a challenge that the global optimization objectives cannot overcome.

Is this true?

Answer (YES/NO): YES